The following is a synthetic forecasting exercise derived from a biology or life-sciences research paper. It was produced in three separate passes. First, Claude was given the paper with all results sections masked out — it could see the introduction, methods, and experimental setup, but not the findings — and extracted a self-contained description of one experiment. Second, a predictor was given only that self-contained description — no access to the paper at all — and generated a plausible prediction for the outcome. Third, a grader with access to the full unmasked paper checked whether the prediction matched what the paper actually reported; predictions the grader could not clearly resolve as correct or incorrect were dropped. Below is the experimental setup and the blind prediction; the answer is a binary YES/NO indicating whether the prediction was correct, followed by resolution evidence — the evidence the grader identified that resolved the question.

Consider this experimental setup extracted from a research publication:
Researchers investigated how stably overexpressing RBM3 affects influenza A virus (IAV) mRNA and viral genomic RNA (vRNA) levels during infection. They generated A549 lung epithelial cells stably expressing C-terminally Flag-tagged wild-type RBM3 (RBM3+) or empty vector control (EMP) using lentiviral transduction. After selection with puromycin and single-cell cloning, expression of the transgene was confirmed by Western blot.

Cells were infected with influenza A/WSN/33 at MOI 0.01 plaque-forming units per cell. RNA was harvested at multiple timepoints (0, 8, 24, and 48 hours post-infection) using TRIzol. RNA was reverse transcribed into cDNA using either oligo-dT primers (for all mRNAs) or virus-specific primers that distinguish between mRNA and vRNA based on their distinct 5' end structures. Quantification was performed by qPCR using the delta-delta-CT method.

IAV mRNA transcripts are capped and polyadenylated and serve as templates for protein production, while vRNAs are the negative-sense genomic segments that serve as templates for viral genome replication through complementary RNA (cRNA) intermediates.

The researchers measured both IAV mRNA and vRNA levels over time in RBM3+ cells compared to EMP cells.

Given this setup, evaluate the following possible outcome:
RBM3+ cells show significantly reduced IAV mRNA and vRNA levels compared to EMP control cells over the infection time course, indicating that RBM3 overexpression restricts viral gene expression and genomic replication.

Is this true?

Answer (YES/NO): NO